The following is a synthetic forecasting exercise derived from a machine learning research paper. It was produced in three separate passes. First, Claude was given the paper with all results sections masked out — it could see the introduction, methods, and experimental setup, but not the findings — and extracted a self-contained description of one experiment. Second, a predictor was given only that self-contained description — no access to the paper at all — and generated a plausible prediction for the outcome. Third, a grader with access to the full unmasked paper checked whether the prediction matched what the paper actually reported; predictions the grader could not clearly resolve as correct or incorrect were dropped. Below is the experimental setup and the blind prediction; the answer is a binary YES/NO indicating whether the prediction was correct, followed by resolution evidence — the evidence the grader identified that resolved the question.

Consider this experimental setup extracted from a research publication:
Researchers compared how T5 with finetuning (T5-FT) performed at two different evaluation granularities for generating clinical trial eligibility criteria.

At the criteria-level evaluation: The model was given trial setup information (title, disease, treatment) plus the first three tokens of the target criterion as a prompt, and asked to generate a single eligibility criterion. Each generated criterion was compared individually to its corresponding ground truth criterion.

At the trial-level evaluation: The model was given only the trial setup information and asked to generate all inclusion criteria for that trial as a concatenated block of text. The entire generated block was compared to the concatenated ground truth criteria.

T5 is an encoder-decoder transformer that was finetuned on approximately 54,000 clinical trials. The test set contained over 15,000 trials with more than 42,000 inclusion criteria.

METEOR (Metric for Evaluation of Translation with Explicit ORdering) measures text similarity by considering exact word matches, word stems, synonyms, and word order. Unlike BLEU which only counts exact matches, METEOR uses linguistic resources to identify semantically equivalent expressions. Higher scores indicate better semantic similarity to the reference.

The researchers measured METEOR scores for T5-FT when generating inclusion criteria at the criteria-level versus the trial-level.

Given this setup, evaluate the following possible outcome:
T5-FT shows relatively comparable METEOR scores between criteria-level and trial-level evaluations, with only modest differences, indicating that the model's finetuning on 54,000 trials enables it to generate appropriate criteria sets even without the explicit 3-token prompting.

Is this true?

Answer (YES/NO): NO